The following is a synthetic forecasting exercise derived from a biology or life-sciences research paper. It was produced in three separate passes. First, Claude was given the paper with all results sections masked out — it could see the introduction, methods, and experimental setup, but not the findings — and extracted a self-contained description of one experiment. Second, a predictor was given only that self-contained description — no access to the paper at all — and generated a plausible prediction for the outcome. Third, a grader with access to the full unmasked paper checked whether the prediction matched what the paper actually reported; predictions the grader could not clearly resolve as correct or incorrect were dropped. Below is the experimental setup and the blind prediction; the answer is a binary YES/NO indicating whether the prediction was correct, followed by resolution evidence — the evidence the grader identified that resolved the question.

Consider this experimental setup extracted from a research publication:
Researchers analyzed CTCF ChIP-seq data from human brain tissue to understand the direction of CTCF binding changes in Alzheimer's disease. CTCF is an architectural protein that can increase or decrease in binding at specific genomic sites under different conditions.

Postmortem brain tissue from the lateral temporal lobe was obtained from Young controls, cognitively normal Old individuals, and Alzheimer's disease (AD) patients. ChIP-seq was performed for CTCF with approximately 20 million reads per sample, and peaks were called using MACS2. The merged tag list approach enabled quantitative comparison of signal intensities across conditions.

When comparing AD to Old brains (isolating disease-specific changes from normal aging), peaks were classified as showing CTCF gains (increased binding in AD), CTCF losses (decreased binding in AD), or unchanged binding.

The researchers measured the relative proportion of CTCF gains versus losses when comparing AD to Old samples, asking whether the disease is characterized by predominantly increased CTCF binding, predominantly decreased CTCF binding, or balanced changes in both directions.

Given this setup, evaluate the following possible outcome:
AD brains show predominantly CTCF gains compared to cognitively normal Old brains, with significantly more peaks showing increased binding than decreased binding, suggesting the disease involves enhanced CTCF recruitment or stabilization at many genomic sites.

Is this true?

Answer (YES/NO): NO